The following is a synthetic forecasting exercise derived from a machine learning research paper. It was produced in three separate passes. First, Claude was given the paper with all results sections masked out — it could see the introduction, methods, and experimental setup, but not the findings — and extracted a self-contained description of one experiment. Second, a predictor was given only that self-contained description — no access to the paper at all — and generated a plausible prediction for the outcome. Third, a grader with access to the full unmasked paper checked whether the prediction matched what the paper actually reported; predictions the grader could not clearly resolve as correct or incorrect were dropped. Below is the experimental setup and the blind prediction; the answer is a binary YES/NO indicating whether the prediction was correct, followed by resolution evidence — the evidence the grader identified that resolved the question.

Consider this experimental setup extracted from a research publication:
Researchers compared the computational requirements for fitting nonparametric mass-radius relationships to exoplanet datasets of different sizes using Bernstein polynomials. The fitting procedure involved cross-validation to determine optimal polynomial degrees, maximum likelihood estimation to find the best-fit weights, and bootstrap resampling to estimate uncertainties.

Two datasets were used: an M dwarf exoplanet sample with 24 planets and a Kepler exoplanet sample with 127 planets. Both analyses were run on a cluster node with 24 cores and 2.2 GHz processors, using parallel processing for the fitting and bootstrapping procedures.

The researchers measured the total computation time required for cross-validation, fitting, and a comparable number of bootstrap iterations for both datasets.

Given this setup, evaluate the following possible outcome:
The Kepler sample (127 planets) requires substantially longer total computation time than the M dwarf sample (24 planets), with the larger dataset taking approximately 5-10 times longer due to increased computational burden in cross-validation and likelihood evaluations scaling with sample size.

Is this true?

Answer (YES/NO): NO